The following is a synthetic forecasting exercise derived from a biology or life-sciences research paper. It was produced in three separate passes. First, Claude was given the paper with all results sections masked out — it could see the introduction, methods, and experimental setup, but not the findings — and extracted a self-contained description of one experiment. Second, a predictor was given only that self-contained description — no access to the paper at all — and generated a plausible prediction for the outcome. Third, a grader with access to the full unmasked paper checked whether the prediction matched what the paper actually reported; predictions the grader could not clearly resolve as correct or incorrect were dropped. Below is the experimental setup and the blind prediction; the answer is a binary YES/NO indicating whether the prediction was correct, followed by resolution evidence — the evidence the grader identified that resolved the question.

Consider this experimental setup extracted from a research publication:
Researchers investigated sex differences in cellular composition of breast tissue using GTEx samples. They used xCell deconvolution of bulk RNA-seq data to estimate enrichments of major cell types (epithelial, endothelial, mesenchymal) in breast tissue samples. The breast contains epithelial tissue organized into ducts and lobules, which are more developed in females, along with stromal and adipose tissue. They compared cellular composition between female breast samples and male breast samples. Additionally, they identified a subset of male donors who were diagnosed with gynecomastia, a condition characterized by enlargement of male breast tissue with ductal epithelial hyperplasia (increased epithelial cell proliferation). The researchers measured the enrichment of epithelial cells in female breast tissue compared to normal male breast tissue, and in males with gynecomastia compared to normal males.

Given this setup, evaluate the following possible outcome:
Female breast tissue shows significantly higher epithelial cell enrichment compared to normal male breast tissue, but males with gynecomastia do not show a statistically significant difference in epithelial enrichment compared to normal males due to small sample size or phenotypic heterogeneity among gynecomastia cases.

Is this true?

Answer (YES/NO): NO